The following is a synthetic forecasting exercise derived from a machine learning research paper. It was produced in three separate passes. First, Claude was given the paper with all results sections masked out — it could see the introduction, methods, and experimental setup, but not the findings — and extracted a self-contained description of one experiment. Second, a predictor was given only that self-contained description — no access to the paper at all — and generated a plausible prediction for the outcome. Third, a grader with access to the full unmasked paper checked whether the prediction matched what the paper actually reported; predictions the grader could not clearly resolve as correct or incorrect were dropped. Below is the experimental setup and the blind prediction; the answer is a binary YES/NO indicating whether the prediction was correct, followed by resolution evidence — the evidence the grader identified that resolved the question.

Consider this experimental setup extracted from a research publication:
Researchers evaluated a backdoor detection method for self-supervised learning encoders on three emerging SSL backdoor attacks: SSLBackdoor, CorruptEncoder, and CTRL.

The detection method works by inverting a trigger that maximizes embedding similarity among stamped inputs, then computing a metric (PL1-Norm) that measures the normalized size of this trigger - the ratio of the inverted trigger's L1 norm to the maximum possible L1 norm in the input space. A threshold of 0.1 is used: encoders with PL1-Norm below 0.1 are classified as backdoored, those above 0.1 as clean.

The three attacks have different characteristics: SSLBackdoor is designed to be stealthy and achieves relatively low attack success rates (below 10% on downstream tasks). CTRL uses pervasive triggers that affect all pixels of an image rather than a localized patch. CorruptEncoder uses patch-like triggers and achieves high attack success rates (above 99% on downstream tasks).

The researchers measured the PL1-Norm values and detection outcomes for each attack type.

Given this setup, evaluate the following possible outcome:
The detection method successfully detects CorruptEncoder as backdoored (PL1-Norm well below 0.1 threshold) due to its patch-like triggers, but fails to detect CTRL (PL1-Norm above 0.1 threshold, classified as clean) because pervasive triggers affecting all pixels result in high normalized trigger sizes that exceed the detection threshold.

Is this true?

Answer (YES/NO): YES